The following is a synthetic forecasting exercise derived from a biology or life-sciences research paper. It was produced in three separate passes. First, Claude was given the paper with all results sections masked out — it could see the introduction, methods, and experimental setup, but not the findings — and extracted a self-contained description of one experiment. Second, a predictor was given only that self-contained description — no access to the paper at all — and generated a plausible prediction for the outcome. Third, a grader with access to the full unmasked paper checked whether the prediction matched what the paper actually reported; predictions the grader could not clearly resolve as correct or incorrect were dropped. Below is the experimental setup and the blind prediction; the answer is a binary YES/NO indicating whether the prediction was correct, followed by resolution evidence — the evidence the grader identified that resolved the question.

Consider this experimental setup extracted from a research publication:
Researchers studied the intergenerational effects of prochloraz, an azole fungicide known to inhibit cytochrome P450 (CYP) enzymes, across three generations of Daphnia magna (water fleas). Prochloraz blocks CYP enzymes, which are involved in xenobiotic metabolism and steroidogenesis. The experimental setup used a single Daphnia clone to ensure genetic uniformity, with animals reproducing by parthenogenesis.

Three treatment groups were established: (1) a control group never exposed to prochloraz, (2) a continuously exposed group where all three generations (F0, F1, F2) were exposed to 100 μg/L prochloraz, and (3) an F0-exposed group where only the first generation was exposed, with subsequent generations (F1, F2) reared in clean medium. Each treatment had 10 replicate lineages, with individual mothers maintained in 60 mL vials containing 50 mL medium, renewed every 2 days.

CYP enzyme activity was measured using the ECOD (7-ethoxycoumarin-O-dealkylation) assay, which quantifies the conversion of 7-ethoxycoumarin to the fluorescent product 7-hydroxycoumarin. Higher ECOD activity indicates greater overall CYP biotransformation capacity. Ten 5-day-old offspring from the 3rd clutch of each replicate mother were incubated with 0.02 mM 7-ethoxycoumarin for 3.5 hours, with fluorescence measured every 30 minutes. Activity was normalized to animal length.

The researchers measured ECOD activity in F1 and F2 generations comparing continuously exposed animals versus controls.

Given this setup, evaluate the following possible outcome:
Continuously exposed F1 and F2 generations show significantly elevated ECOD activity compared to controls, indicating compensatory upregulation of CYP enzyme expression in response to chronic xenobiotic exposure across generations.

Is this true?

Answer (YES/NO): NO